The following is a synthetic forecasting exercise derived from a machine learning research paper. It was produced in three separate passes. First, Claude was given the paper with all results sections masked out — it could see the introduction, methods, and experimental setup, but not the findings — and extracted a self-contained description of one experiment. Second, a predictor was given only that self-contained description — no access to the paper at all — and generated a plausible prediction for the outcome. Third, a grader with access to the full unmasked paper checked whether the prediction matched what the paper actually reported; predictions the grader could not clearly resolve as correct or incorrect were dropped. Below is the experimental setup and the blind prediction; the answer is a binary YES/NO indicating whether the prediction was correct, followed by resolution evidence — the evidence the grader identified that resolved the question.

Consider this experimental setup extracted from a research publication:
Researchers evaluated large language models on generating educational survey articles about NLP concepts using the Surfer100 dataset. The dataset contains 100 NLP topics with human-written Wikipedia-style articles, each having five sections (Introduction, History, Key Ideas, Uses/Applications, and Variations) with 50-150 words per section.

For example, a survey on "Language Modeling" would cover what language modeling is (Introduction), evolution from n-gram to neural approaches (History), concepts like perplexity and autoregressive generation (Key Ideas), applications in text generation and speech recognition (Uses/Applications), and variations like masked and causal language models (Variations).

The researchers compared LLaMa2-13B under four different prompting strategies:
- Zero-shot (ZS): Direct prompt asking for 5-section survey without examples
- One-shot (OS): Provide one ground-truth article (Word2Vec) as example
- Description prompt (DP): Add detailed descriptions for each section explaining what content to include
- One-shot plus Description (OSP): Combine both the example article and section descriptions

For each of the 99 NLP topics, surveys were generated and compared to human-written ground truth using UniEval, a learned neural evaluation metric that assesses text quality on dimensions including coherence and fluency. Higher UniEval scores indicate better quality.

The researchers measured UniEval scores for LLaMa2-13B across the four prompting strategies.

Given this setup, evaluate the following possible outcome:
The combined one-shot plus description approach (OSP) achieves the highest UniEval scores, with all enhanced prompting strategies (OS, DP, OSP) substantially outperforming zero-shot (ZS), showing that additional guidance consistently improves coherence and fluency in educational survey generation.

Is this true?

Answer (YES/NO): NO